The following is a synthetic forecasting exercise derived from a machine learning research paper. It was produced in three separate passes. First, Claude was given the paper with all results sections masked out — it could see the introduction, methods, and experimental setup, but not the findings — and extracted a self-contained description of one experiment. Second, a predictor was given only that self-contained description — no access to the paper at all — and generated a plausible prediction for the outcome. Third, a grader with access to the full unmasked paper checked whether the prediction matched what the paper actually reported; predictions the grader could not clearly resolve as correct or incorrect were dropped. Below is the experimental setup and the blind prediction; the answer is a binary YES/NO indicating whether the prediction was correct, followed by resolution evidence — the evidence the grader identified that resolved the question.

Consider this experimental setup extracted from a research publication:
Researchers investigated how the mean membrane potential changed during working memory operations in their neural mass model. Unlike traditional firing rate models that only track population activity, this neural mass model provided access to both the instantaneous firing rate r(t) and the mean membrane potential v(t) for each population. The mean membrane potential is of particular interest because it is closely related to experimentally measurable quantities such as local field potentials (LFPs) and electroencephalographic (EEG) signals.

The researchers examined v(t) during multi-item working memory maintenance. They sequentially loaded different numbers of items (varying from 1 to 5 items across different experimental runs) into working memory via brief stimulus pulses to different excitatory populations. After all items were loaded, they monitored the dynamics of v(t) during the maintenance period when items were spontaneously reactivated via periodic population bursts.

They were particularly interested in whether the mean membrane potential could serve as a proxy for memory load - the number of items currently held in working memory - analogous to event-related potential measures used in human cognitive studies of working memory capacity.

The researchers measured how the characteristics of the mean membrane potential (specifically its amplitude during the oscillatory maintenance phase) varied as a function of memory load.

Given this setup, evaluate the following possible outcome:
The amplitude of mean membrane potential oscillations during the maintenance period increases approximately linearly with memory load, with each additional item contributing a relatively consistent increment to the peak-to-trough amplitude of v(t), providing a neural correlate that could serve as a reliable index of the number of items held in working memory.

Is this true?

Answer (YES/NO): NO